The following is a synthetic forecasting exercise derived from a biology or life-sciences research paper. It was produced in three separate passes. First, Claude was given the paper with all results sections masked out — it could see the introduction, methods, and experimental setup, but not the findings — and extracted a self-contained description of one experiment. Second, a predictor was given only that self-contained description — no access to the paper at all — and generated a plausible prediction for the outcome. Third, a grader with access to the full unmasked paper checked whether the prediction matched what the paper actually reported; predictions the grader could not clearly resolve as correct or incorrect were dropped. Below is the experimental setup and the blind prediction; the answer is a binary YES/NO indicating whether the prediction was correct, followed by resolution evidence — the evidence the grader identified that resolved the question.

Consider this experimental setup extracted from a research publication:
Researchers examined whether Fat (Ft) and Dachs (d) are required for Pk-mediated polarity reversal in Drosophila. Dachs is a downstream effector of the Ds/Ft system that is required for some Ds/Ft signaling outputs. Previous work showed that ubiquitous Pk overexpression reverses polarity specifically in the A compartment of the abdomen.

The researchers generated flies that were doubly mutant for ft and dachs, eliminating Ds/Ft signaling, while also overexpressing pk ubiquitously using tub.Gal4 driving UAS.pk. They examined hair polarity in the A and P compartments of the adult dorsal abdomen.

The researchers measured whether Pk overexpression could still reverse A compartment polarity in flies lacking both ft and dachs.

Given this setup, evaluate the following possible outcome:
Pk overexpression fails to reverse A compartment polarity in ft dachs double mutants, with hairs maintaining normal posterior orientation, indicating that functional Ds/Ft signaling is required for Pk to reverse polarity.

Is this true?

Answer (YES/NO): NO